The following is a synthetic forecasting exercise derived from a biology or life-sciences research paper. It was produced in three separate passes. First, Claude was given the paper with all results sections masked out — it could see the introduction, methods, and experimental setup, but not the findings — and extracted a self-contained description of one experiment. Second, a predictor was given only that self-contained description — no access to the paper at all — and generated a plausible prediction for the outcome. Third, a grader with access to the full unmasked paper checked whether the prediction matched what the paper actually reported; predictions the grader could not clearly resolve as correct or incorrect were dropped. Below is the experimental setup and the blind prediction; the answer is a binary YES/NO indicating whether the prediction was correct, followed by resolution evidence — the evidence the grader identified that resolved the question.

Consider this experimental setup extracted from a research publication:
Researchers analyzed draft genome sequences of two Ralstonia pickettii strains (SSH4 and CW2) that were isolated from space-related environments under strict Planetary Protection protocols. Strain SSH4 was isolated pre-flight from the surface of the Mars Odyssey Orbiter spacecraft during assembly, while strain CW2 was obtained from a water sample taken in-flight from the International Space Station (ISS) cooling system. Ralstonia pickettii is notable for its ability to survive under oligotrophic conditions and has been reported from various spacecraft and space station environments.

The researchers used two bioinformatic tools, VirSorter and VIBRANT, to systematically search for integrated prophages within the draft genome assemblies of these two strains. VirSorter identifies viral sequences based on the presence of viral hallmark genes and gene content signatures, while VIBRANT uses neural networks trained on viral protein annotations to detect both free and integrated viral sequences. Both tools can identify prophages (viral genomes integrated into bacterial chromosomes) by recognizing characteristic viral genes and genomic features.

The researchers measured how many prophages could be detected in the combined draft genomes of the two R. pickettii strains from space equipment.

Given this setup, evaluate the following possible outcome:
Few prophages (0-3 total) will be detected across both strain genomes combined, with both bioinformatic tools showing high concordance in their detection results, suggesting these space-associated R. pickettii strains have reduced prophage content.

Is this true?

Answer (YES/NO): NO